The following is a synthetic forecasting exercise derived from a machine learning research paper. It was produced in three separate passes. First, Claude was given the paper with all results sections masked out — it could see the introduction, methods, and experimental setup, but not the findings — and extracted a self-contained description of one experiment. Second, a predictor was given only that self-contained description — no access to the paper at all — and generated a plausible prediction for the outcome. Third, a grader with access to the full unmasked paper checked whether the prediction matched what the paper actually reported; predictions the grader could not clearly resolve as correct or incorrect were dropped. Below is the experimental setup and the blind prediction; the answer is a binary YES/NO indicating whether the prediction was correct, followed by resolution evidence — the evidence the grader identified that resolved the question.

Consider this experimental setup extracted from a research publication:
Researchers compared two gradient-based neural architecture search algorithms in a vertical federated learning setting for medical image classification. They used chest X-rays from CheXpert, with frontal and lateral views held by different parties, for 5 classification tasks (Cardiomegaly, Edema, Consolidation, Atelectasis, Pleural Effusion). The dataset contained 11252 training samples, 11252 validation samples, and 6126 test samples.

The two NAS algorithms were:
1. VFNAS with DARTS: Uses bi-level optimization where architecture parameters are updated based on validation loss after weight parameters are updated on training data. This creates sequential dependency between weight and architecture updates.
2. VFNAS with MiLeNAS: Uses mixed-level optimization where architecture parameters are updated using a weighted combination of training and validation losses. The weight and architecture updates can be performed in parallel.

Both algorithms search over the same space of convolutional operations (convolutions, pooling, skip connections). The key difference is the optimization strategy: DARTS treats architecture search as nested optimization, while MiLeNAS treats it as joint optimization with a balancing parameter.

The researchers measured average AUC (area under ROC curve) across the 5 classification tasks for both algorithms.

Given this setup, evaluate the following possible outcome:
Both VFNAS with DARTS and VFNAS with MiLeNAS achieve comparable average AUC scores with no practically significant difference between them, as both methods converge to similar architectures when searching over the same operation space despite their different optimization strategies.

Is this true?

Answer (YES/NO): YES